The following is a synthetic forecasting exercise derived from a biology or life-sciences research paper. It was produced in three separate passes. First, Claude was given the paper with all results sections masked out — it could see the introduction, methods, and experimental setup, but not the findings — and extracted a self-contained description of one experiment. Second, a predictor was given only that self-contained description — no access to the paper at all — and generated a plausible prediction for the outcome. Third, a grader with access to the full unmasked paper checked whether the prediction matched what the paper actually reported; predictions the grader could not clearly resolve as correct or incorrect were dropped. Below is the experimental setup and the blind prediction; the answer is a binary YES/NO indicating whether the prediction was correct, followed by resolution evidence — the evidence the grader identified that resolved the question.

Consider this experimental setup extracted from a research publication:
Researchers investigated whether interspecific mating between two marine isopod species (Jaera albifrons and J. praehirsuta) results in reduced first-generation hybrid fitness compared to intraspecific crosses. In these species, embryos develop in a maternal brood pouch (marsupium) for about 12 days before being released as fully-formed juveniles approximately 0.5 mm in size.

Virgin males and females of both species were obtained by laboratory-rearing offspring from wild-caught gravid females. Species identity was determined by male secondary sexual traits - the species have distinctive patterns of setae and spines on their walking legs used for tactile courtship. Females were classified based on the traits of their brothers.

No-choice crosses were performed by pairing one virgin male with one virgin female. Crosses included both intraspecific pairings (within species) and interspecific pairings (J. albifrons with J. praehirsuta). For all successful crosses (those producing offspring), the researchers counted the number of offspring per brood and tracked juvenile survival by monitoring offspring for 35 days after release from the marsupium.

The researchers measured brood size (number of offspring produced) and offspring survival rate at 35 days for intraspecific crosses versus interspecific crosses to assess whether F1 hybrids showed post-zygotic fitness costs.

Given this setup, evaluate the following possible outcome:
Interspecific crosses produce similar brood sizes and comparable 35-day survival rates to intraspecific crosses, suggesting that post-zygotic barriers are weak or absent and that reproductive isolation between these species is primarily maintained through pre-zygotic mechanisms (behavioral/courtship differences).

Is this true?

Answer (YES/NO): YES